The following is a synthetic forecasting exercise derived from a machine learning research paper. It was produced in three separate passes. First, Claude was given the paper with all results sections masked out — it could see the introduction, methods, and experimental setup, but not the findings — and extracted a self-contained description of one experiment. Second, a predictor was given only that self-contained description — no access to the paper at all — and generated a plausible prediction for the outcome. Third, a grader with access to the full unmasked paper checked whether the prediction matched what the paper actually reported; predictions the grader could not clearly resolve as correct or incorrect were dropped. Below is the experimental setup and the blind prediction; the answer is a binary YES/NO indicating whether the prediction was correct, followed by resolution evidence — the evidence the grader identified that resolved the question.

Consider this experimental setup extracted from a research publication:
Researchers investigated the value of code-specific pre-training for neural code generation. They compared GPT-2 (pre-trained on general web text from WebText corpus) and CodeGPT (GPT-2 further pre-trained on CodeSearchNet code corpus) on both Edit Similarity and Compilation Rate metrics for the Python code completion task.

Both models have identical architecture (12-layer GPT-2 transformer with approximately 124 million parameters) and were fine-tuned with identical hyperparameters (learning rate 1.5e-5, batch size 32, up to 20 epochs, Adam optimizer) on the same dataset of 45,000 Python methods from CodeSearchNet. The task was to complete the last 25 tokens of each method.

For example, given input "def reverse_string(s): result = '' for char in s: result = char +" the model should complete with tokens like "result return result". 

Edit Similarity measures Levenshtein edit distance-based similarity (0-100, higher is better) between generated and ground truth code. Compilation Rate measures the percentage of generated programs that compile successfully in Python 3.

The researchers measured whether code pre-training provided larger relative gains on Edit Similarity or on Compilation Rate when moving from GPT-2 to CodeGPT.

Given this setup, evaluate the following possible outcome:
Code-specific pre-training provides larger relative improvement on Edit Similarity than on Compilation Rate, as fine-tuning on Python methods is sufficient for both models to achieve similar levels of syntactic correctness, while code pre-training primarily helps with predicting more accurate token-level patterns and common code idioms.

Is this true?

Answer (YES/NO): NO